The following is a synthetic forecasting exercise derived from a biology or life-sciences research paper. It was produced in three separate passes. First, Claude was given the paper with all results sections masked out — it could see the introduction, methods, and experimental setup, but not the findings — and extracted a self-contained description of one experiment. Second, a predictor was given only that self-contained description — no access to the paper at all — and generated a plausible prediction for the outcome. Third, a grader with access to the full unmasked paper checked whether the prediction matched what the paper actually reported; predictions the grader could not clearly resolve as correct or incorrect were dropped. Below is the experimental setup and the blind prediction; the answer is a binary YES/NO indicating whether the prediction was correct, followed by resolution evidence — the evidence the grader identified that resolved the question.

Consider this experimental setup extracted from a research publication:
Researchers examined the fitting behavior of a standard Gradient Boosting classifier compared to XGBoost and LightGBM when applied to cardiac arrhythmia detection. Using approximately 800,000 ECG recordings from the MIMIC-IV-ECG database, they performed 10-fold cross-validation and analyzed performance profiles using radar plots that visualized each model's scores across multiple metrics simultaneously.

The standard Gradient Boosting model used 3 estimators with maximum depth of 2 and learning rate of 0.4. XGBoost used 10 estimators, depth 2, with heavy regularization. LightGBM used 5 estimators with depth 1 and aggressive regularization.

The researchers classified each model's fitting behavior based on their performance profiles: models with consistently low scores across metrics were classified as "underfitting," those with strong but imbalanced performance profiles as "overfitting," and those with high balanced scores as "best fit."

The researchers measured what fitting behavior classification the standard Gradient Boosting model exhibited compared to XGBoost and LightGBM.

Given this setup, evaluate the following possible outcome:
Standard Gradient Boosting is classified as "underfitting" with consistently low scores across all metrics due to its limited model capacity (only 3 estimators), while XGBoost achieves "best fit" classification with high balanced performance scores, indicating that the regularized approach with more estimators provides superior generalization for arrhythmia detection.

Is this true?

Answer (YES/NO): NO